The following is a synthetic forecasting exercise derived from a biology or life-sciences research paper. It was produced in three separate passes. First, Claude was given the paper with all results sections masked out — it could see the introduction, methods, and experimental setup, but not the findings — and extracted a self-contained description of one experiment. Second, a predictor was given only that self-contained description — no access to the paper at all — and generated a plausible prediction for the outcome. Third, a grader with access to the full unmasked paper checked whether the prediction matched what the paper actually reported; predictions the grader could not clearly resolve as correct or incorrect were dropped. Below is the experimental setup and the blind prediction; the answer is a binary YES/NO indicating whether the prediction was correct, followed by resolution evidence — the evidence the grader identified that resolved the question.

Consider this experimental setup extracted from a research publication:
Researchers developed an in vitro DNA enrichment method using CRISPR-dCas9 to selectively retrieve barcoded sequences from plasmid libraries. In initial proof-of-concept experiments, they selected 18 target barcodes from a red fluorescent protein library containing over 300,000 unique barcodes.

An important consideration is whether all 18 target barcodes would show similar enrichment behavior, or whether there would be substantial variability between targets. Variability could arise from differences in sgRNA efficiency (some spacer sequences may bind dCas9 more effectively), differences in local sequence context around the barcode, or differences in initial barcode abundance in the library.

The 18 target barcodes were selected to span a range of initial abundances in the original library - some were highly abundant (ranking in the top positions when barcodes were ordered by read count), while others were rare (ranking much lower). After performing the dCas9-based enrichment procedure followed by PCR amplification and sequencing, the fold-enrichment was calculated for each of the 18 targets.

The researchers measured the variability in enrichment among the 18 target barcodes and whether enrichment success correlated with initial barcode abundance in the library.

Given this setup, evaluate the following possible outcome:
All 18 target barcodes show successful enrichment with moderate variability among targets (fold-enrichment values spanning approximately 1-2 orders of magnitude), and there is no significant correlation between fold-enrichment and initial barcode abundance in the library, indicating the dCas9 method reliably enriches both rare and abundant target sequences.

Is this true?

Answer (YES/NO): NO